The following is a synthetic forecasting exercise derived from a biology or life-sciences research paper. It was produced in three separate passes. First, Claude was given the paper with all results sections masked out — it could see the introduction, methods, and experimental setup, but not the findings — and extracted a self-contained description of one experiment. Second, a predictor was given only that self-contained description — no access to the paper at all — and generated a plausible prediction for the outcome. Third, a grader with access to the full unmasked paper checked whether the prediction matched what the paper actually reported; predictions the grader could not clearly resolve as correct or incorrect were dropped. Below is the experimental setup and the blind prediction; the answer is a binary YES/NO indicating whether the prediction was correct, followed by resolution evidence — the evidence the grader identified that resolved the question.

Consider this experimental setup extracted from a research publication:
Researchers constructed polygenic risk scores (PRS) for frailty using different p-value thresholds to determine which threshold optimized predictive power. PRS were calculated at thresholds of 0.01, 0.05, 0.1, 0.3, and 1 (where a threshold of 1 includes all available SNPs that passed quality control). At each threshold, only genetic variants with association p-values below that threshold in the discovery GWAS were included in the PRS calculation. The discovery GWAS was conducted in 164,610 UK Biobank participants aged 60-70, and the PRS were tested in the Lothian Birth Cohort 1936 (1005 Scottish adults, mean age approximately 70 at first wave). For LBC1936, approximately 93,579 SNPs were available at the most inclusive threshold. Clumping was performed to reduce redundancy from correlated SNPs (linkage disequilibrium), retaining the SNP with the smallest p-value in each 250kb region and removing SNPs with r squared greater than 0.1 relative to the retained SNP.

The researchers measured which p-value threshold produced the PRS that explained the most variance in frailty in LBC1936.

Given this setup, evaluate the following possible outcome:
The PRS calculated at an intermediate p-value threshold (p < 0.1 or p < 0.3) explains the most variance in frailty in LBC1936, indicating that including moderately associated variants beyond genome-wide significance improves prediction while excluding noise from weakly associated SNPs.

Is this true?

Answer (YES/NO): YES